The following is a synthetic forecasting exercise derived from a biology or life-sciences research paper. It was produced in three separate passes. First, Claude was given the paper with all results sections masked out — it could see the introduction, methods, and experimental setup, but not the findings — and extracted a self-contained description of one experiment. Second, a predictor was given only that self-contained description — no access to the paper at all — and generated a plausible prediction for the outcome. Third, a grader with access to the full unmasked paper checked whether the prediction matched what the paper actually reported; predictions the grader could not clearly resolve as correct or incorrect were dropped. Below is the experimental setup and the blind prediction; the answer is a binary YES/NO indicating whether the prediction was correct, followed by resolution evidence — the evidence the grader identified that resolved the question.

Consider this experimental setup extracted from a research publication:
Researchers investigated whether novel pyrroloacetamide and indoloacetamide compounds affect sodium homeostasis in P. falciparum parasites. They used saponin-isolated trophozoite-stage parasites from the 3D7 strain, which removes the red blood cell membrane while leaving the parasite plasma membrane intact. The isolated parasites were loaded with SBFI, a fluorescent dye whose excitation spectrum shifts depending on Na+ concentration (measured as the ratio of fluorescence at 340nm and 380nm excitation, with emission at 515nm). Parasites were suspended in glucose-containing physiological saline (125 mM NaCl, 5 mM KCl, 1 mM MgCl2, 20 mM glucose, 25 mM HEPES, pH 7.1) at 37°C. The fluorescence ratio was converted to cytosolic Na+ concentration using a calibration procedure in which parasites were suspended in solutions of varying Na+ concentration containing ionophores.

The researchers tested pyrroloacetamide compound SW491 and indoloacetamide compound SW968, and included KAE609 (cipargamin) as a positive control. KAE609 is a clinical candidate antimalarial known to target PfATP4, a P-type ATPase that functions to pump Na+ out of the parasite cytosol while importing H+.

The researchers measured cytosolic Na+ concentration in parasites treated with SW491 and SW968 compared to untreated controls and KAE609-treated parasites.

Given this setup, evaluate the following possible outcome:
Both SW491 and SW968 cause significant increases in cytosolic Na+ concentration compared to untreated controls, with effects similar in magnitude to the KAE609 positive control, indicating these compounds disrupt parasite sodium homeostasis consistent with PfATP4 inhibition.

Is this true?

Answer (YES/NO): YES